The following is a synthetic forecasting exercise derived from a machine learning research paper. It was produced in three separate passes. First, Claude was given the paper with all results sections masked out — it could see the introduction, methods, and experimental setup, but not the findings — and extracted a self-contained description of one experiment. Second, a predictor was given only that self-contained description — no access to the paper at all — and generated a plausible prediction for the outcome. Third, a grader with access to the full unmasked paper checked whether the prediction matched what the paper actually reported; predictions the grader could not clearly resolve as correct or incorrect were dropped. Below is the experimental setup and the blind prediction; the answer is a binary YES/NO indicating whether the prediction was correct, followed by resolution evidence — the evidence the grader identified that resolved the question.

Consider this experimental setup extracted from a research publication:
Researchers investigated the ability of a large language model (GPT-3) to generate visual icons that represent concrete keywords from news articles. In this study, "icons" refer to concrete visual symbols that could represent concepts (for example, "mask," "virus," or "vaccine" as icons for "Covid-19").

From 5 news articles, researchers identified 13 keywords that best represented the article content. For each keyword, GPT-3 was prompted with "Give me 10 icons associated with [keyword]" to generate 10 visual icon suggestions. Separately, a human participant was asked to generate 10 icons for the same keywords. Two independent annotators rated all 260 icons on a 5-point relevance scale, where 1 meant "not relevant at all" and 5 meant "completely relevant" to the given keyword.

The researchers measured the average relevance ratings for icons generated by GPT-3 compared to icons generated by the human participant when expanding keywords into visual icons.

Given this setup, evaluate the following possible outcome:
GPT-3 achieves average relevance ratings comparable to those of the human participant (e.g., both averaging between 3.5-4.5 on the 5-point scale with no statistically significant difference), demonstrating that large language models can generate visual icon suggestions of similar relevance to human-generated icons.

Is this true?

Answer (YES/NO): NO